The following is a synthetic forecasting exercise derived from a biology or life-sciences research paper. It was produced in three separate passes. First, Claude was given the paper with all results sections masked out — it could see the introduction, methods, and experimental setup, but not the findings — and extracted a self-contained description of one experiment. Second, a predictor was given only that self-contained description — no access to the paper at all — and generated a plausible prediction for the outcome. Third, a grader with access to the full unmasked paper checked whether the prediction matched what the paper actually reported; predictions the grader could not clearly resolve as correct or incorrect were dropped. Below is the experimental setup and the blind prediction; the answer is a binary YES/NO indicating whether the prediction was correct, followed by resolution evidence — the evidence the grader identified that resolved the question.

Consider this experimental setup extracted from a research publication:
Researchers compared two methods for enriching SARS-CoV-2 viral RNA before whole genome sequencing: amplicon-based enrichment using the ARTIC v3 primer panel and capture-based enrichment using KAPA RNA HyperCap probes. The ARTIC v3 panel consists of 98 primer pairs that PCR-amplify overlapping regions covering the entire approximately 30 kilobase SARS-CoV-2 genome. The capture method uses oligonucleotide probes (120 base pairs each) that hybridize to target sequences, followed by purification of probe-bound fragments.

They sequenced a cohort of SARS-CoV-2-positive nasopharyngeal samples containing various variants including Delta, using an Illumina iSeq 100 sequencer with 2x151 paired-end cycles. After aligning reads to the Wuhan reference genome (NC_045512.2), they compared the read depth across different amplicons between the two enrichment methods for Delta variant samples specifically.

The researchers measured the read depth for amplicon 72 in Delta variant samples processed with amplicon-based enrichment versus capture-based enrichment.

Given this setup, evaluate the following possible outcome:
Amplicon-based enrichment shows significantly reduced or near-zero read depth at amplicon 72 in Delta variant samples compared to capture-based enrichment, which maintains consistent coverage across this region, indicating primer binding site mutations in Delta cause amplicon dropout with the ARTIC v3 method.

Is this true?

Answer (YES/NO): YES